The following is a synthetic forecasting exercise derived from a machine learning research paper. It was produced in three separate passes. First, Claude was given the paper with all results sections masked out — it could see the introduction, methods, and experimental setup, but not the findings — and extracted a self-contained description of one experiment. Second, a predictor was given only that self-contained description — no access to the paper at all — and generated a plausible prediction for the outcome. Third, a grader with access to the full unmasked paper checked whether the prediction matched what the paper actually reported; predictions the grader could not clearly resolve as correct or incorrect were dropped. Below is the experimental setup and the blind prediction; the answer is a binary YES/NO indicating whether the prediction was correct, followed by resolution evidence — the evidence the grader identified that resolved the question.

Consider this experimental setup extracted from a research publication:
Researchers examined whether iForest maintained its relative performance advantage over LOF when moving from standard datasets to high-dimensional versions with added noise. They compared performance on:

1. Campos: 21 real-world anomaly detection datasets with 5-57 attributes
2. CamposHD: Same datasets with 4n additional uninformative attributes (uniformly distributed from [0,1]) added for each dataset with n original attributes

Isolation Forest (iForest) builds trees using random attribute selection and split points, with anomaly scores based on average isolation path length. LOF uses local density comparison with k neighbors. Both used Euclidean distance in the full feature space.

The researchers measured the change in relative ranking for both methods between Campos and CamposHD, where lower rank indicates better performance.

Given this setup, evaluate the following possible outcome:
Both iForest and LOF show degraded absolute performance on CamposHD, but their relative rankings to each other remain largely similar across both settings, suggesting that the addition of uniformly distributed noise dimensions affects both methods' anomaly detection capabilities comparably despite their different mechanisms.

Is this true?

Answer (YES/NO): NO